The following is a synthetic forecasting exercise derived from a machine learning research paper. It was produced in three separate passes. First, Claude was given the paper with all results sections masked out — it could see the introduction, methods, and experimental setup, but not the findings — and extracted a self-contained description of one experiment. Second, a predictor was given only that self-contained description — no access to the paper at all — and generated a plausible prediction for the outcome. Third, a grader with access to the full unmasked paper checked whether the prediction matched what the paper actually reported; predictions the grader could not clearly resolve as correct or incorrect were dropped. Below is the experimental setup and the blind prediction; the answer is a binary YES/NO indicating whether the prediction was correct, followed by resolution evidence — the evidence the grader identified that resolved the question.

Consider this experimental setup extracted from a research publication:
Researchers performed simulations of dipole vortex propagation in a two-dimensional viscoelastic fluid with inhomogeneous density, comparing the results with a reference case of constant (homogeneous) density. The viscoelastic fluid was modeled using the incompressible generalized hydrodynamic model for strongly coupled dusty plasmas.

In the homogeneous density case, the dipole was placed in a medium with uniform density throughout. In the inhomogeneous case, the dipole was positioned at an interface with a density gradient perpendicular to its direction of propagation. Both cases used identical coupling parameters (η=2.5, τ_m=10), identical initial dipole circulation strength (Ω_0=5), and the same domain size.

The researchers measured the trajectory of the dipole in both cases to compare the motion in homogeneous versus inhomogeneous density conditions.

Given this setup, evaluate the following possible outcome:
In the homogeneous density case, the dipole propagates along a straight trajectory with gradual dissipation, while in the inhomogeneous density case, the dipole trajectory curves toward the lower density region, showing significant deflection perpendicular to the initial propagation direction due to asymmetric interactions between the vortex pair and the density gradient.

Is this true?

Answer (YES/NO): NO